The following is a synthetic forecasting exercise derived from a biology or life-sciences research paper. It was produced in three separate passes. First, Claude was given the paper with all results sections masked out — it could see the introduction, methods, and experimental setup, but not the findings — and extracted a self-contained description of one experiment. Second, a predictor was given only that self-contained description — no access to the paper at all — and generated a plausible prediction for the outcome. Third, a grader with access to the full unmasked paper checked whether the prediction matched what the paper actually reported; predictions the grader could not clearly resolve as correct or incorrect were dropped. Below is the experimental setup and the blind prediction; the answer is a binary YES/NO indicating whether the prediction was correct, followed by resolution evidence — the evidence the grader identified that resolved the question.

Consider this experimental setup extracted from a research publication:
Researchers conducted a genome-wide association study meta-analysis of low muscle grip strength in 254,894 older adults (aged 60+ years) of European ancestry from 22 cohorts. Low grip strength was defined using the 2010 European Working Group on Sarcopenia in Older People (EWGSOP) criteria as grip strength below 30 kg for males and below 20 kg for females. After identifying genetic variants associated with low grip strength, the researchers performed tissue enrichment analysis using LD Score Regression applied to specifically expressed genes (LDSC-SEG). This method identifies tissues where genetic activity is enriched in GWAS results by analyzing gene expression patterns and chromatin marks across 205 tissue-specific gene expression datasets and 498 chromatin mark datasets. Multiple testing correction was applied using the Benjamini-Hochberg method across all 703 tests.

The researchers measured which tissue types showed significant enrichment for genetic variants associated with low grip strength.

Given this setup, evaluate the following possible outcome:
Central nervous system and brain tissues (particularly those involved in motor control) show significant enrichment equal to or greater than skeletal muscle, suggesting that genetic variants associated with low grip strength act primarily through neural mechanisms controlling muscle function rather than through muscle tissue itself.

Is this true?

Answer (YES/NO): NO